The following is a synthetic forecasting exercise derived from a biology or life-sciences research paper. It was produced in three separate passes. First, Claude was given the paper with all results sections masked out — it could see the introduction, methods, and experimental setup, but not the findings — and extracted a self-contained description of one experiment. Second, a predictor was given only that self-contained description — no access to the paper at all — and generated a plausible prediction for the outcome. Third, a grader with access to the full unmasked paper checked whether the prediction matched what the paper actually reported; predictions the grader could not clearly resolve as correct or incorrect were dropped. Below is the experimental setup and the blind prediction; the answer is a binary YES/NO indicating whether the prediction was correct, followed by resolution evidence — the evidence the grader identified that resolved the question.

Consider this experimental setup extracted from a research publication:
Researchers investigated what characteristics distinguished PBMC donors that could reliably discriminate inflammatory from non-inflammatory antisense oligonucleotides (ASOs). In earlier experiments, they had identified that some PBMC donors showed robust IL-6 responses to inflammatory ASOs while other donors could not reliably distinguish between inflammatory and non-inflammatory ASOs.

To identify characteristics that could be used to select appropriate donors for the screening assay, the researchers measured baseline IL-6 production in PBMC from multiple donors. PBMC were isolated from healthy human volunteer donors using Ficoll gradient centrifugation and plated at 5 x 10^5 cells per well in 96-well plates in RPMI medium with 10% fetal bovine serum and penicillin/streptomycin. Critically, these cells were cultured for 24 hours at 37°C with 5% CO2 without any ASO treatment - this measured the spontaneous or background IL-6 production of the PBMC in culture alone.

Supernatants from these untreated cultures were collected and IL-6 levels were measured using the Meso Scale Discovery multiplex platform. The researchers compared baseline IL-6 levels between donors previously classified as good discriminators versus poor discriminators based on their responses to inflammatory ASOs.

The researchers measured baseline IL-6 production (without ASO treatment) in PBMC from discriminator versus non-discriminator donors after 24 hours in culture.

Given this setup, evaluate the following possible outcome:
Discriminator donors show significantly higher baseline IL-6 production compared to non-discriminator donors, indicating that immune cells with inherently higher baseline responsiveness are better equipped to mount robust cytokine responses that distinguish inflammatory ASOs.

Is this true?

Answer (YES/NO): NO